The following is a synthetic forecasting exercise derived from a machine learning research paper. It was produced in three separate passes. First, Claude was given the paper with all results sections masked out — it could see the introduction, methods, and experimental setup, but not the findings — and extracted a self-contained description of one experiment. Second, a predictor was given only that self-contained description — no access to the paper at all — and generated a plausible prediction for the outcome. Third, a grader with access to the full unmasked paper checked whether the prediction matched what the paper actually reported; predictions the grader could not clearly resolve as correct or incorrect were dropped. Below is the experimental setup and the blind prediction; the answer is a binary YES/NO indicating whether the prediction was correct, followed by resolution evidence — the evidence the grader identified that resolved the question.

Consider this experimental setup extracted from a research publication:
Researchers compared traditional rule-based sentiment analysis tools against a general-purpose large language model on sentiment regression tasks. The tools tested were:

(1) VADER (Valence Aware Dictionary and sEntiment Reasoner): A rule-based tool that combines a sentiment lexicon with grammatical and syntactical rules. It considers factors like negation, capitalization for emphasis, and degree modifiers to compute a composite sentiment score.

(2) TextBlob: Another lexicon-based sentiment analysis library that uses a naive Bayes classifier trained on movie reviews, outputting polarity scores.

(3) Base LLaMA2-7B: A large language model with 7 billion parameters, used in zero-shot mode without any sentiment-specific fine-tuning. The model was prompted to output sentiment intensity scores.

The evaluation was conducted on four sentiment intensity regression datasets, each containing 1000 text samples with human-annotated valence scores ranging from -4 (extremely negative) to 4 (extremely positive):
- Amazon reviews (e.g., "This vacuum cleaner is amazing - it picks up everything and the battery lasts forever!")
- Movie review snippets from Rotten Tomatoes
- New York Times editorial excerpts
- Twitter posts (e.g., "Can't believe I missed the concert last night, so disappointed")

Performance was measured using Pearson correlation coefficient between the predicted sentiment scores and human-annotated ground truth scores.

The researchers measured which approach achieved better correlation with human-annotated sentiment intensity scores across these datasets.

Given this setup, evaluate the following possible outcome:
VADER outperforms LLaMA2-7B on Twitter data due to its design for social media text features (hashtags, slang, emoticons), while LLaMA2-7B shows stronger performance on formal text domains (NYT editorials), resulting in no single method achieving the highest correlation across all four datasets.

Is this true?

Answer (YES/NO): NO